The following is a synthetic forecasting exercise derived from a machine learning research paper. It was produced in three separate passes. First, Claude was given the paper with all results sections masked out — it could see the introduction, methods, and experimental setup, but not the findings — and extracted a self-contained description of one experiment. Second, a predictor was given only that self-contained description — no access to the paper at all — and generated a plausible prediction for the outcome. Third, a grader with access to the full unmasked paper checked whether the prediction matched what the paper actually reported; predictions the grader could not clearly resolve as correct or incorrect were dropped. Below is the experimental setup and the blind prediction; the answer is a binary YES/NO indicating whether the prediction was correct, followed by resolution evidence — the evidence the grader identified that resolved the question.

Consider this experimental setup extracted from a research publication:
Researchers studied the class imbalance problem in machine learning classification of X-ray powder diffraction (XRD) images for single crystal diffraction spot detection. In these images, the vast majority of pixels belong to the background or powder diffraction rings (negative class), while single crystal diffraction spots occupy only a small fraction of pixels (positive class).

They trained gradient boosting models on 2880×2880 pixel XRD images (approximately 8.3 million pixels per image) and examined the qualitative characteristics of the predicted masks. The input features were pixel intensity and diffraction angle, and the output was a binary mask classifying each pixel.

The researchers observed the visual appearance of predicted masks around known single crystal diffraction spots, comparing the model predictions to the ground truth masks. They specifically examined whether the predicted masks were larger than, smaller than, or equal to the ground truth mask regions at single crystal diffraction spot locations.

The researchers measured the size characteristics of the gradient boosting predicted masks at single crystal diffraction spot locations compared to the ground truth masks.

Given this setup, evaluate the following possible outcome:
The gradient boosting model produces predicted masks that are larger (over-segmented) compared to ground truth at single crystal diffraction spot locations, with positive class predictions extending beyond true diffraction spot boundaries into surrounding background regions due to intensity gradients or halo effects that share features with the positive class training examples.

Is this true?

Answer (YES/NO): NO